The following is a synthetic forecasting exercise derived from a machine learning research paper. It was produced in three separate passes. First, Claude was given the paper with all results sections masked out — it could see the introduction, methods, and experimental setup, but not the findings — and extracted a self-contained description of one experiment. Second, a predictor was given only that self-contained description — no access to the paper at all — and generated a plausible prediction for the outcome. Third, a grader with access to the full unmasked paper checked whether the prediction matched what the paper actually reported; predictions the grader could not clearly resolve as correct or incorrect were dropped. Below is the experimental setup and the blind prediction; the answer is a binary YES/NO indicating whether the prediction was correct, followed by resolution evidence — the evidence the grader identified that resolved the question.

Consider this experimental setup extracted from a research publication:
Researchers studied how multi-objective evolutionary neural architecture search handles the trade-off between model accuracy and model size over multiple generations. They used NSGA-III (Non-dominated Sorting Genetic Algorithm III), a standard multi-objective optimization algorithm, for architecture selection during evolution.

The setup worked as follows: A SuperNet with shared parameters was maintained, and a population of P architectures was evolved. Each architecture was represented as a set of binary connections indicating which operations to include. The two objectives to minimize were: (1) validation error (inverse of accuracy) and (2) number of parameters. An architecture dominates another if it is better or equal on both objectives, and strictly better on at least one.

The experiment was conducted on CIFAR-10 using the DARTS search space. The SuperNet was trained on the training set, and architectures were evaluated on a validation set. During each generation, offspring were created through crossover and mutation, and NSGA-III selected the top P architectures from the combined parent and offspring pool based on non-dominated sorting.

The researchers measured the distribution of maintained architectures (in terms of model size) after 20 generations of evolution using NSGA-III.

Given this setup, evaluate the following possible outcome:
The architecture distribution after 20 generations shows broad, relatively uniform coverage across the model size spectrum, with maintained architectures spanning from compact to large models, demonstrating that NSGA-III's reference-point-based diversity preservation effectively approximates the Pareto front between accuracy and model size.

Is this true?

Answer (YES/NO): NO